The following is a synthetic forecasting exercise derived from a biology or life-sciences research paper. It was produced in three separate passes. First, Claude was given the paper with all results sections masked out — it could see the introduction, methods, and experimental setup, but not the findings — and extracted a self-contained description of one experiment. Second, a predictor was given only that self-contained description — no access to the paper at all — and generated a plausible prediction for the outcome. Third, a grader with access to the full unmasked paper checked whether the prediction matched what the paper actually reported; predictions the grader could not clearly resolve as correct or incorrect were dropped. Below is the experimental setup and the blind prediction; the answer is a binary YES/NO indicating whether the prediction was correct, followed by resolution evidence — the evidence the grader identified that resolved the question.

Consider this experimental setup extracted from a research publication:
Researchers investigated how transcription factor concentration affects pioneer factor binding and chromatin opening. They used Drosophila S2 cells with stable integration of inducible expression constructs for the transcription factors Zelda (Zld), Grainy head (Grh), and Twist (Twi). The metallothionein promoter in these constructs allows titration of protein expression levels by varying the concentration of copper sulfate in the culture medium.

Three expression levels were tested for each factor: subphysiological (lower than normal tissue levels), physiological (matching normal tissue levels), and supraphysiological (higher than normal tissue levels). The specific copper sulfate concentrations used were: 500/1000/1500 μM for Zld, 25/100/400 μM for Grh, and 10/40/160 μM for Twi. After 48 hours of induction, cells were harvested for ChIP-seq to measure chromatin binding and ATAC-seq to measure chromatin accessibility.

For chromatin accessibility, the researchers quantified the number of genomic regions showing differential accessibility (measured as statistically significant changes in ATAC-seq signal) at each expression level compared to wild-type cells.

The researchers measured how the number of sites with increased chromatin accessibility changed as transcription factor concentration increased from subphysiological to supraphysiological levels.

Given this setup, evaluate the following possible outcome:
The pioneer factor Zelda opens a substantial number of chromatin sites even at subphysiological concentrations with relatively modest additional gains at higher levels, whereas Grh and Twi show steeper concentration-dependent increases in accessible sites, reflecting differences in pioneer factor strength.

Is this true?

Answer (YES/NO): NO